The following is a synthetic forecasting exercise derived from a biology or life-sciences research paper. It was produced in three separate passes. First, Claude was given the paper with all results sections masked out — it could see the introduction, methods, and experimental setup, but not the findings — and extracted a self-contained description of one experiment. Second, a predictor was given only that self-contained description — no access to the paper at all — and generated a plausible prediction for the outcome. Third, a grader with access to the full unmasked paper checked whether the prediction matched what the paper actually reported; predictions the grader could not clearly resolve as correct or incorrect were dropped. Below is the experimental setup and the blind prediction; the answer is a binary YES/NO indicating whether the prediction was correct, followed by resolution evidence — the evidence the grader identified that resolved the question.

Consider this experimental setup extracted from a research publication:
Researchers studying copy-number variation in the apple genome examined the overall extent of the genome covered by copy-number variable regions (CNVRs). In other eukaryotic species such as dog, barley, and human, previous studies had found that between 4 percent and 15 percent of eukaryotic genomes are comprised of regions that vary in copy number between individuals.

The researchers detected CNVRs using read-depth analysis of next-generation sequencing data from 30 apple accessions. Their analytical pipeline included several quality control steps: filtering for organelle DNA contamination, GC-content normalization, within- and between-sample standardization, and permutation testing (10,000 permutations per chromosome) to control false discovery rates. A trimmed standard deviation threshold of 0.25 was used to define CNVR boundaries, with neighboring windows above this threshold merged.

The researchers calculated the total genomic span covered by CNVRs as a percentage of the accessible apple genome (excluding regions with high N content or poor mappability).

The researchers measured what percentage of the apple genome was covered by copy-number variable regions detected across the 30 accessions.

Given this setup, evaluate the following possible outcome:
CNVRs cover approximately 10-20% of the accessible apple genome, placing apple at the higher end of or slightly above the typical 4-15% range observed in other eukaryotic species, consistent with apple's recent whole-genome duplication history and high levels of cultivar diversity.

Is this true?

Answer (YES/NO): NO